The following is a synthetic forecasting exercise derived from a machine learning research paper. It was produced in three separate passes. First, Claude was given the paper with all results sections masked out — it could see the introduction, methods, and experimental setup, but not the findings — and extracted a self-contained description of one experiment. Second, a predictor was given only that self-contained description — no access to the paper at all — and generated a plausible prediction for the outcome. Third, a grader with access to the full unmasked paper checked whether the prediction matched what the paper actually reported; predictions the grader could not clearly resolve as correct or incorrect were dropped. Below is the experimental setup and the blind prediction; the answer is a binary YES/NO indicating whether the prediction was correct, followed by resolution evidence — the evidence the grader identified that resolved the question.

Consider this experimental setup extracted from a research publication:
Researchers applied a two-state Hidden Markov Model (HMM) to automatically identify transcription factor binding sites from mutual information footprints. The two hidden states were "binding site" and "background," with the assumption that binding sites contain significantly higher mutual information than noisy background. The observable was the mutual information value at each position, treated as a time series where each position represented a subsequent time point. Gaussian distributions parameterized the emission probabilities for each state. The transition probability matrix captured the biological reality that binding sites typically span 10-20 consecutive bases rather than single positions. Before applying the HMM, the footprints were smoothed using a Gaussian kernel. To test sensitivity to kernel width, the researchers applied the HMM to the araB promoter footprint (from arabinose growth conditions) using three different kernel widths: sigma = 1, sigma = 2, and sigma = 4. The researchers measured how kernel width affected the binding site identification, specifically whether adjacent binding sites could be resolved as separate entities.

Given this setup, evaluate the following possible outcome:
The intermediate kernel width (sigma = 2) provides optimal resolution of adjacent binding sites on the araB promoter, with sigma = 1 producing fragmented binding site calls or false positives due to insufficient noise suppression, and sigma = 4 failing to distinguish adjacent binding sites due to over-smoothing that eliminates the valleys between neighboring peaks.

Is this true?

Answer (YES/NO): YES